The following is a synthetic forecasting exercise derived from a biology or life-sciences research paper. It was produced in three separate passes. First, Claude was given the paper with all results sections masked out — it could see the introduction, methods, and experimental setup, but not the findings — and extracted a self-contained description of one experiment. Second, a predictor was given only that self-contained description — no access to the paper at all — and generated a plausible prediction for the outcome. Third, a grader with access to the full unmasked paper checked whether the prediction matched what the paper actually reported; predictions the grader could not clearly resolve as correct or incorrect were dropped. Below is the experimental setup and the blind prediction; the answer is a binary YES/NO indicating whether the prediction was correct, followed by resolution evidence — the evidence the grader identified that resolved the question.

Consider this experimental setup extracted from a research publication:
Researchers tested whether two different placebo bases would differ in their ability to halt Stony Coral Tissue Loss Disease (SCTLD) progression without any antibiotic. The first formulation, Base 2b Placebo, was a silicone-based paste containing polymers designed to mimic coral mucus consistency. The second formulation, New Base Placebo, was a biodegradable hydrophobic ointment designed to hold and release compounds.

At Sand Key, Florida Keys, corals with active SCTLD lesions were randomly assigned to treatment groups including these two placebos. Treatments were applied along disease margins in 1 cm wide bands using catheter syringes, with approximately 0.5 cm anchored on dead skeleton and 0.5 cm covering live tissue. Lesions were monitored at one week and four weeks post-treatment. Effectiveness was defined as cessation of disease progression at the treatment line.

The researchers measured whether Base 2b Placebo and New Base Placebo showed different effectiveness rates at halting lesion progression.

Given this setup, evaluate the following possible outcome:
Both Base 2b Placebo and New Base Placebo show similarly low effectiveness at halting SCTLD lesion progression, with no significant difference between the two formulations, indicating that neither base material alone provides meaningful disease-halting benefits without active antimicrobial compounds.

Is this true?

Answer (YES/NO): YES